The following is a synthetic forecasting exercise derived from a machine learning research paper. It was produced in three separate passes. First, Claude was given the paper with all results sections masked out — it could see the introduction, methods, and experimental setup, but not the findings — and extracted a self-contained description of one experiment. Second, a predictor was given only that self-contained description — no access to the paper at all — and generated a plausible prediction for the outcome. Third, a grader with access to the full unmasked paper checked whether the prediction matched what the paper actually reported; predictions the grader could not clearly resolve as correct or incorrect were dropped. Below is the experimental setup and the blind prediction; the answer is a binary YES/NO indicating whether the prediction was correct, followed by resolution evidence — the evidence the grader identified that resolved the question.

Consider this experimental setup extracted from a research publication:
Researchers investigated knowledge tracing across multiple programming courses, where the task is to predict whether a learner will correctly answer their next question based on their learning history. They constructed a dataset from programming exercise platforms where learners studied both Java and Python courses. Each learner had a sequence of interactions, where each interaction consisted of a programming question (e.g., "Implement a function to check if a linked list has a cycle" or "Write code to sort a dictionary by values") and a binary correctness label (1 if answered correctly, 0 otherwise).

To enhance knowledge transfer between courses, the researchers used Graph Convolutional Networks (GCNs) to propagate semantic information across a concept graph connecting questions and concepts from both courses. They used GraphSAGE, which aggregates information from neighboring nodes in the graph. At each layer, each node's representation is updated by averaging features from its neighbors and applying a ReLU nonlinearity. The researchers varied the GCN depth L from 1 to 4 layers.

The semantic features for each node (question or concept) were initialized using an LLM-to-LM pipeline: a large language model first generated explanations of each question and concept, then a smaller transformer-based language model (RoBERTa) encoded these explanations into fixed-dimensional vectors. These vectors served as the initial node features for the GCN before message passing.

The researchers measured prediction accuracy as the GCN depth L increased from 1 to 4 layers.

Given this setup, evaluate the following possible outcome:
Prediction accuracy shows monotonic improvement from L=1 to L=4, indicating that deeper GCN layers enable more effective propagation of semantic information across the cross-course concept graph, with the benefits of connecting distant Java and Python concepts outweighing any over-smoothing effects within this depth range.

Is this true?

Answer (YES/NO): NO